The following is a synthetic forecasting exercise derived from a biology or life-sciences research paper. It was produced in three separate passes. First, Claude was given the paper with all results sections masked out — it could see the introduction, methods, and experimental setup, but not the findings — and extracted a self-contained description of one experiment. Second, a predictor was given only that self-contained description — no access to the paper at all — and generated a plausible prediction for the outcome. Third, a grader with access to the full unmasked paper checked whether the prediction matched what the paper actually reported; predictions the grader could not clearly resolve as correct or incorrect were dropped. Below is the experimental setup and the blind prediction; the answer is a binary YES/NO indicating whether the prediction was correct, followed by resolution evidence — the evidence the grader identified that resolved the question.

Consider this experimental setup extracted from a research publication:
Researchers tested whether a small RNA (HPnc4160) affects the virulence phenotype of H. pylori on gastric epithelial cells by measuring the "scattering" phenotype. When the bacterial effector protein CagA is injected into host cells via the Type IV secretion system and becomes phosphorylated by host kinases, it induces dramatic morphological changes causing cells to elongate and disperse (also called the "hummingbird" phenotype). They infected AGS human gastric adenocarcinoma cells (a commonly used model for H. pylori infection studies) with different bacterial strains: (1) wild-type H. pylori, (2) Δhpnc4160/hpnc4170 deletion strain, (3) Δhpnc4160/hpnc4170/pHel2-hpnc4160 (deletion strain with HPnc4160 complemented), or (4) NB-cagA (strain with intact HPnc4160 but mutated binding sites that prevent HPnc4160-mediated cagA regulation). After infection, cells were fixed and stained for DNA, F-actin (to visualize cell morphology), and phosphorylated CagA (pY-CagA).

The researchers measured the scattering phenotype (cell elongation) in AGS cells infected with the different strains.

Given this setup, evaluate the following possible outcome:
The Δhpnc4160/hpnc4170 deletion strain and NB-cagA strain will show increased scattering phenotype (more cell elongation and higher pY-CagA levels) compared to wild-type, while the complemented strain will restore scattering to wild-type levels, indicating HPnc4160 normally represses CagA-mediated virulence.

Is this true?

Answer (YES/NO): YES